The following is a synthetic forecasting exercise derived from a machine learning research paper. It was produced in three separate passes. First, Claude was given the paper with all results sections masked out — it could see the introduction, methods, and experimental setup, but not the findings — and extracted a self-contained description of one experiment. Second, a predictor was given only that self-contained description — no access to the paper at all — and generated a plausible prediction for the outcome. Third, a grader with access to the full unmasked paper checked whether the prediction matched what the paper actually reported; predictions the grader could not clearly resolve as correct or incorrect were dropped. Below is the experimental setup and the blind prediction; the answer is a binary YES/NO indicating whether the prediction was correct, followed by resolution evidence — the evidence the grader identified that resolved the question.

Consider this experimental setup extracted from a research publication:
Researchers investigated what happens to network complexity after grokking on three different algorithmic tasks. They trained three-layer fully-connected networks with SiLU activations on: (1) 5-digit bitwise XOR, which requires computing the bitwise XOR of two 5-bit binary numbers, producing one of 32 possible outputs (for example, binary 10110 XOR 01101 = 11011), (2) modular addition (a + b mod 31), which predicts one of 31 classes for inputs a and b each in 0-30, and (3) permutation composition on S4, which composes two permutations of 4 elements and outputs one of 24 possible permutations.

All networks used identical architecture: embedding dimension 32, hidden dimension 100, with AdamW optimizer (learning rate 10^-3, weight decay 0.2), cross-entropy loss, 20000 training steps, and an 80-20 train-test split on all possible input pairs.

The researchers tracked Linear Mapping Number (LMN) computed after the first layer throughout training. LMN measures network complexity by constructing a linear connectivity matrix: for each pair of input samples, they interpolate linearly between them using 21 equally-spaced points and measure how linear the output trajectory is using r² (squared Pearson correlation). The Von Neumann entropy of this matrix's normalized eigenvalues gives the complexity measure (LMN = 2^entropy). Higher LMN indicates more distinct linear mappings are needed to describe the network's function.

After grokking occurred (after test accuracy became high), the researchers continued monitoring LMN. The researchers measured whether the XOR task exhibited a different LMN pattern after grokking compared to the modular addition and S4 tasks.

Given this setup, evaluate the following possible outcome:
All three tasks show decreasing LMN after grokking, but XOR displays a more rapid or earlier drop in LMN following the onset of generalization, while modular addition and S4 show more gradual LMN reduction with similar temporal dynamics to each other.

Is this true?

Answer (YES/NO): NO